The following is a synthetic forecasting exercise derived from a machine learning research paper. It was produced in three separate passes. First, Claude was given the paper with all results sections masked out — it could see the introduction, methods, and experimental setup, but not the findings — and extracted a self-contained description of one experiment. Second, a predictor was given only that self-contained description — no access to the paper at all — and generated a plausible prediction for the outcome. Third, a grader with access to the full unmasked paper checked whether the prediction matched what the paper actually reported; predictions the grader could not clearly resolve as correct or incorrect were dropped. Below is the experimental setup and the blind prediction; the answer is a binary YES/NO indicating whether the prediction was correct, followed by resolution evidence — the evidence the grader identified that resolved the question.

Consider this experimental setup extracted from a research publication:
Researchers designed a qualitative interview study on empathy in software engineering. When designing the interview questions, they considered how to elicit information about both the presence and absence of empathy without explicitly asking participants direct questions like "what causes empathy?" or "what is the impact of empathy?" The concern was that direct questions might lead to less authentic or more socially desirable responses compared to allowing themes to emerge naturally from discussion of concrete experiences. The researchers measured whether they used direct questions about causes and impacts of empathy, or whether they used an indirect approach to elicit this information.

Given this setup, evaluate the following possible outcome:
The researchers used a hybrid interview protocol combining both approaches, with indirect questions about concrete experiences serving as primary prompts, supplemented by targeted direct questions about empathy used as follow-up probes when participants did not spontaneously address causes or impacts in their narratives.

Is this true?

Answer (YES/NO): NO